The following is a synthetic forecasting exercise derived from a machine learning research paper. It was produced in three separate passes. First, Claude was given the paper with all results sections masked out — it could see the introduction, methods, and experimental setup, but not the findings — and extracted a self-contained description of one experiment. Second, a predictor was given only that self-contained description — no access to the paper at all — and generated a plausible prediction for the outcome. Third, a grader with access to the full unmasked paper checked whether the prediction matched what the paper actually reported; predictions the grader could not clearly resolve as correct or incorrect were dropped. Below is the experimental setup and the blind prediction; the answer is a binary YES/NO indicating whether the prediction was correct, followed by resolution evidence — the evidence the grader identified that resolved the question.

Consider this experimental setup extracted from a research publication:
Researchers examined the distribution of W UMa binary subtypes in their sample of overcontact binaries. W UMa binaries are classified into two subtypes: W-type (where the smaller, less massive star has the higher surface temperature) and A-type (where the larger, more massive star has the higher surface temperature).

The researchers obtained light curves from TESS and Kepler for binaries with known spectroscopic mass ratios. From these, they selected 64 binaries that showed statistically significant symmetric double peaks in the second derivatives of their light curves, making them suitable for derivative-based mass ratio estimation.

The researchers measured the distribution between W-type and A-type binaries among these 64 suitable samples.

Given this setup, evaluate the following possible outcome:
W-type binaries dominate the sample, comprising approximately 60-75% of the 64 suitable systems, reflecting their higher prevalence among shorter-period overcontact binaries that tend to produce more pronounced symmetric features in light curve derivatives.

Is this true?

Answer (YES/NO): NO